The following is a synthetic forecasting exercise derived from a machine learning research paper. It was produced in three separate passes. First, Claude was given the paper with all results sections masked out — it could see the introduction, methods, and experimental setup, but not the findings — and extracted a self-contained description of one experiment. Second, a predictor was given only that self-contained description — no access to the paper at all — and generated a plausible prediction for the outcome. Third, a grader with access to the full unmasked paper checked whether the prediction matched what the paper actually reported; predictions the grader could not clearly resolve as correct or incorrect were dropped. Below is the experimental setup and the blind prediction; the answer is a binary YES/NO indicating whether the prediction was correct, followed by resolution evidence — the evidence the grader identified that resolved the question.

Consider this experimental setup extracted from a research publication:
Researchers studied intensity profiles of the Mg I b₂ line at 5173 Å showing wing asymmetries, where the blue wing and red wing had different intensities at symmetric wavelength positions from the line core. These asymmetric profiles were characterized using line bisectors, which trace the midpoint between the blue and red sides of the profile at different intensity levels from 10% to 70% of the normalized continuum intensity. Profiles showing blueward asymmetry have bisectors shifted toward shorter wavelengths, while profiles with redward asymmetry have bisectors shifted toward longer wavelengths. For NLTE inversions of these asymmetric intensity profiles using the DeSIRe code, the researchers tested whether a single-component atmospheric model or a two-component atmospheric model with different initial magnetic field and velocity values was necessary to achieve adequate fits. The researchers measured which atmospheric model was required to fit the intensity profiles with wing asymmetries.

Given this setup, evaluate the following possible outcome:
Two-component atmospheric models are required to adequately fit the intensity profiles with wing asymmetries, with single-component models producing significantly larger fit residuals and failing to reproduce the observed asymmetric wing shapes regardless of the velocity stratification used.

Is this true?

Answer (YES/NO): YES